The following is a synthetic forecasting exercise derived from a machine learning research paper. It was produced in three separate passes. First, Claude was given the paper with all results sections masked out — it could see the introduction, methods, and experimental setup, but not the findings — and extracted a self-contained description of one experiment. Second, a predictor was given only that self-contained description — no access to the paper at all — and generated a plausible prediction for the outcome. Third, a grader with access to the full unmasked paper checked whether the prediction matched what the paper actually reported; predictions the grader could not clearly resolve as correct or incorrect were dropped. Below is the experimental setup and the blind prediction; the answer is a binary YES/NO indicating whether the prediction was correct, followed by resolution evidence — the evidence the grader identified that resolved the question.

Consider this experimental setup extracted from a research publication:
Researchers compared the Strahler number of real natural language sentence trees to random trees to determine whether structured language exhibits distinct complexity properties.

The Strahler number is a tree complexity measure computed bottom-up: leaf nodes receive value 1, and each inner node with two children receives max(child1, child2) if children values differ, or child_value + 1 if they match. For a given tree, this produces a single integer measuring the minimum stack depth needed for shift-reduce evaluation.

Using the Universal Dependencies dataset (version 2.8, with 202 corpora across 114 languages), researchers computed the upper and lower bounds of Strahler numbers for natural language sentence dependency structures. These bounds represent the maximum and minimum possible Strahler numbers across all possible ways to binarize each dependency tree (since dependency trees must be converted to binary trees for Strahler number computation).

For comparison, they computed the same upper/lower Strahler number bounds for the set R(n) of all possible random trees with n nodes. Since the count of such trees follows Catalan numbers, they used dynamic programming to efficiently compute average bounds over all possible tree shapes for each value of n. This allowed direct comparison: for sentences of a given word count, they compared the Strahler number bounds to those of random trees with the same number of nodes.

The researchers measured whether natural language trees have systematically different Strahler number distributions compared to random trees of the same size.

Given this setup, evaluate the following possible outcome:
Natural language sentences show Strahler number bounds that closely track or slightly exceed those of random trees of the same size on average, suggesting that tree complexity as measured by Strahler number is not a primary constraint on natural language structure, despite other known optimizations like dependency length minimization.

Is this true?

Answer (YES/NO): YES